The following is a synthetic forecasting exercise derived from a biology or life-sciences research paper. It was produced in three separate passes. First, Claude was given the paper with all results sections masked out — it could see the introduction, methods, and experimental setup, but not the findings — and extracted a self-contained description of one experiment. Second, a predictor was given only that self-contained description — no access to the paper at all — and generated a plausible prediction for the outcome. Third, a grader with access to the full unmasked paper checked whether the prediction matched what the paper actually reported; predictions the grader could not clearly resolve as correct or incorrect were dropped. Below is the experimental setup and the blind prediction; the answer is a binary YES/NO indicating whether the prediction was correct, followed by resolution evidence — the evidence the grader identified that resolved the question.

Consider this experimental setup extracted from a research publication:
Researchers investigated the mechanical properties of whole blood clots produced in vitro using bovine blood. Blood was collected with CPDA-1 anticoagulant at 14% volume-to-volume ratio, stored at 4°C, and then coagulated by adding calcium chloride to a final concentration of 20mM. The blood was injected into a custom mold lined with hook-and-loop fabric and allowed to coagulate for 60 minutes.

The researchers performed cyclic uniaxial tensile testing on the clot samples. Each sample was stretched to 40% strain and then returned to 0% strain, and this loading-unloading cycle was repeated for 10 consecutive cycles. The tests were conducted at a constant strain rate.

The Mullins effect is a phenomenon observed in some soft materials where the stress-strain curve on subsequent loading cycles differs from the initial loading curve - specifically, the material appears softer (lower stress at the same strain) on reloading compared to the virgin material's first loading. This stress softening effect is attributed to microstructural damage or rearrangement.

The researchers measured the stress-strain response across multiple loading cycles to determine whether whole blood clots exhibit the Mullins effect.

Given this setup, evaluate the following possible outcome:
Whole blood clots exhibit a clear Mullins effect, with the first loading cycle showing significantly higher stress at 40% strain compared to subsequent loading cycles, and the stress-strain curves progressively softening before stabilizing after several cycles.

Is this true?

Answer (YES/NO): YES